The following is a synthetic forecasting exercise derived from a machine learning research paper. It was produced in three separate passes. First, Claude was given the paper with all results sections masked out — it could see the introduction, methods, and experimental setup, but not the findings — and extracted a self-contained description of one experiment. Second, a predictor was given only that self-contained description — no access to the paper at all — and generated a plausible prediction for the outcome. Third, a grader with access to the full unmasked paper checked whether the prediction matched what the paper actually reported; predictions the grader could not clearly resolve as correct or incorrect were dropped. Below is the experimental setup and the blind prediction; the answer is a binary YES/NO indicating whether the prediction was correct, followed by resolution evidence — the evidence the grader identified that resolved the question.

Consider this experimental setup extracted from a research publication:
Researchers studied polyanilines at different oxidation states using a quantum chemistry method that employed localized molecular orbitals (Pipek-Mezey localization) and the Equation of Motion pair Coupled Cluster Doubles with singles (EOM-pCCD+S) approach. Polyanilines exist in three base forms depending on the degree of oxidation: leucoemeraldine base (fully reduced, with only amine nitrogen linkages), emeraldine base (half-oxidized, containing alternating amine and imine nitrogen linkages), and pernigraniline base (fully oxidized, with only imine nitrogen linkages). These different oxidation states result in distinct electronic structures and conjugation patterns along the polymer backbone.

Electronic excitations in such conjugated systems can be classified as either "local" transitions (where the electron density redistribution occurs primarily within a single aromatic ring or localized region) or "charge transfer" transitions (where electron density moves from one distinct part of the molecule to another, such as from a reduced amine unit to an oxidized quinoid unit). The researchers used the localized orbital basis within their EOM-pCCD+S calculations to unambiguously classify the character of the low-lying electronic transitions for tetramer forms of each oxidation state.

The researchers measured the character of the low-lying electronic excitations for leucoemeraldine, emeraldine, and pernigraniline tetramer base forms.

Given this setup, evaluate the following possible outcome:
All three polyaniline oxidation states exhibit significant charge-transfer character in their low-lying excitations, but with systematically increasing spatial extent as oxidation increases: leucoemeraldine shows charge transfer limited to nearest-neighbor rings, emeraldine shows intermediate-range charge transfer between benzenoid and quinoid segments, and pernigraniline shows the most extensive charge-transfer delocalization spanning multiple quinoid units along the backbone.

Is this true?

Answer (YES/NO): NO